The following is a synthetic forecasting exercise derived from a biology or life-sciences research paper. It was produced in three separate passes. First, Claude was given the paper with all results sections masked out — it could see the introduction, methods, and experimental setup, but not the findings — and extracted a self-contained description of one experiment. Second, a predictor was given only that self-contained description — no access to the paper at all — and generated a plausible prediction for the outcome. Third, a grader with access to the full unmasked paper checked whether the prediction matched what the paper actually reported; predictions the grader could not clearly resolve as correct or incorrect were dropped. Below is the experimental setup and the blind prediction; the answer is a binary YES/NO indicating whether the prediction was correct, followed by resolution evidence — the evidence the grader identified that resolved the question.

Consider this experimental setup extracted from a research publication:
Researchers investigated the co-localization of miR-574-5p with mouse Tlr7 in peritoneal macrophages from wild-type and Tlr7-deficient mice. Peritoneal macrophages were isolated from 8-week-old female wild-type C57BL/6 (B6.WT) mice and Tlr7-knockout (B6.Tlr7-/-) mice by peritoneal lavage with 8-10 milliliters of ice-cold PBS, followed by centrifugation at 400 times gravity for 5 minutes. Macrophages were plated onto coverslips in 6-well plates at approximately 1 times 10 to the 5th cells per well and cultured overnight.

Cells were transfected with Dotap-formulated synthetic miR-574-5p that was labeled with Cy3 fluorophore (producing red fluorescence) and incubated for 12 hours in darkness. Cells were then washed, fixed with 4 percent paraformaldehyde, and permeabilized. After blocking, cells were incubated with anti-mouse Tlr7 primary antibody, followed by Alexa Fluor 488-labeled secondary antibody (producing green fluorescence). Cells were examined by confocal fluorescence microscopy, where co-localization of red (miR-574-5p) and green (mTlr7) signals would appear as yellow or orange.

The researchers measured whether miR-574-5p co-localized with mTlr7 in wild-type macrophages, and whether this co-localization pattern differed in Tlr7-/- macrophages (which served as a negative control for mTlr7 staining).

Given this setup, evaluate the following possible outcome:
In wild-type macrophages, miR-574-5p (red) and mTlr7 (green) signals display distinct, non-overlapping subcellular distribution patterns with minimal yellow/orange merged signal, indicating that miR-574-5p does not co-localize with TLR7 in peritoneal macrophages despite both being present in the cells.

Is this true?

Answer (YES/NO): NO